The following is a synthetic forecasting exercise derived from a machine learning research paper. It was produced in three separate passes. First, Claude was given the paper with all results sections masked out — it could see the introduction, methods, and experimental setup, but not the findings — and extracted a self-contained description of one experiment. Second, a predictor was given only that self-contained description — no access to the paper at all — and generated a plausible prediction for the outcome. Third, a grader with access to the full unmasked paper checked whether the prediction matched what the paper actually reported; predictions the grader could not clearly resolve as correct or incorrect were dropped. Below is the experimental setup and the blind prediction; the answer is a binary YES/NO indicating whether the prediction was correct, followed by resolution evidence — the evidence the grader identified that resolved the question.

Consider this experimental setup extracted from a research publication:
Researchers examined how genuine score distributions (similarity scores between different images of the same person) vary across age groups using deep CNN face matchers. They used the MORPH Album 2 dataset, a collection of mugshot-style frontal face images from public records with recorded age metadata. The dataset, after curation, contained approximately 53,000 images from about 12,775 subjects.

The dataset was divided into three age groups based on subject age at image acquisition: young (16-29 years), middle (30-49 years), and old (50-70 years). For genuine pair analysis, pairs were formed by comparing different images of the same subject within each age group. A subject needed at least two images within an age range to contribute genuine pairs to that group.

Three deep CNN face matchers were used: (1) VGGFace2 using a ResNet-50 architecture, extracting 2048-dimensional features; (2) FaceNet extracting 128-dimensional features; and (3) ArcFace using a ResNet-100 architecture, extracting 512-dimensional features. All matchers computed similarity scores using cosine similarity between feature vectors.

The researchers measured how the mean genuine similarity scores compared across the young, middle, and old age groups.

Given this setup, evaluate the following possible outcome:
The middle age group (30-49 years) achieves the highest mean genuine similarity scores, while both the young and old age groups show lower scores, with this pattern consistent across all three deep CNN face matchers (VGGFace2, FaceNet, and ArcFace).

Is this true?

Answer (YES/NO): NO